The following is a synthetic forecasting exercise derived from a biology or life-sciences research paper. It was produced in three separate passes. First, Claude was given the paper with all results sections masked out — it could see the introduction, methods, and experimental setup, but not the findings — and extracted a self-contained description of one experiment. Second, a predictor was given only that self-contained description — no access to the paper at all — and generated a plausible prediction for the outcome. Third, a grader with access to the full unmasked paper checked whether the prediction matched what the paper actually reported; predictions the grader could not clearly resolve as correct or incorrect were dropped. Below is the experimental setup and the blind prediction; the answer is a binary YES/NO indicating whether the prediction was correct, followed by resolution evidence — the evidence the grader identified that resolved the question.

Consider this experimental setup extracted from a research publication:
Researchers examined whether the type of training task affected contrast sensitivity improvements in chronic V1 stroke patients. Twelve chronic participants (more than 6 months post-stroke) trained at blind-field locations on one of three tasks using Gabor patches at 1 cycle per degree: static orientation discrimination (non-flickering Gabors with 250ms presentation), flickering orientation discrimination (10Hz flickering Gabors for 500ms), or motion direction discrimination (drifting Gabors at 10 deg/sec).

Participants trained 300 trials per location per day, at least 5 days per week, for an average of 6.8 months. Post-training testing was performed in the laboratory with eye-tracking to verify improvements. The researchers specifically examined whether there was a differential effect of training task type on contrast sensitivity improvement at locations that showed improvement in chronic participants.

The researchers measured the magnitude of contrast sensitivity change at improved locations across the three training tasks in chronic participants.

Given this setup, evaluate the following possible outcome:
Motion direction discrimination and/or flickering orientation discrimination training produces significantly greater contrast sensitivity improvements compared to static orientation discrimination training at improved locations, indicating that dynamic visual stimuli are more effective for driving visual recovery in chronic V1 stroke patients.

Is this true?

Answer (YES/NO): YES